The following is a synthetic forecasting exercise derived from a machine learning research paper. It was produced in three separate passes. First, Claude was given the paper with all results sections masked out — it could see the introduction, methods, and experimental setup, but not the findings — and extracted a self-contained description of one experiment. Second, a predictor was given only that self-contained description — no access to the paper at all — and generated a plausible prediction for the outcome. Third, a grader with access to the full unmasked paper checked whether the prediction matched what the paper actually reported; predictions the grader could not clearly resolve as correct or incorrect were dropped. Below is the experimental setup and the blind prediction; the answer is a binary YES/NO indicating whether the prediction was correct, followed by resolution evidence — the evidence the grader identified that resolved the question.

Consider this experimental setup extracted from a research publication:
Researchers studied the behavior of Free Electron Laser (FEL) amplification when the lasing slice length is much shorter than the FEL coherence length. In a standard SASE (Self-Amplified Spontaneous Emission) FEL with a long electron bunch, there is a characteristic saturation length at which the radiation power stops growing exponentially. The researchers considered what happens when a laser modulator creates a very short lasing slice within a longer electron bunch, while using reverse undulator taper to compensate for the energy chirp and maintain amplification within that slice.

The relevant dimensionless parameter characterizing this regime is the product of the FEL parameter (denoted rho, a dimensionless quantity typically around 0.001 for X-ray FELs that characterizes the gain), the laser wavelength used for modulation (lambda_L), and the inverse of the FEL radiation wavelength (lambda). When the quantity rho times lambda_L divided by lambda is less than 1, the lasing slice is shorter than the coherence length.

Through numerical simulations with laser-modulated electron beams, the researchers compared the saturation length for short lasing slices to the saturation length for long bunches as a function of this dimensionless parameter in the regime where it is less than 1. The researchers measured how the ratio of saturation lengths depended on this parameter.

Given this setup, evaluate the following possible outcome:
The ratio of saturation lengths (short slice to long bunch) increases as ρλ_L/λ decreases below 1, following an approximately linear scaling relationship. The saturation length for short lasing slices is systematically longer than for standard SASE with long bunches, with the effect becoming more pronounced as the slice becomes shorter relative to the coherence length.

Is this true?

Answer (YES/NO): NO